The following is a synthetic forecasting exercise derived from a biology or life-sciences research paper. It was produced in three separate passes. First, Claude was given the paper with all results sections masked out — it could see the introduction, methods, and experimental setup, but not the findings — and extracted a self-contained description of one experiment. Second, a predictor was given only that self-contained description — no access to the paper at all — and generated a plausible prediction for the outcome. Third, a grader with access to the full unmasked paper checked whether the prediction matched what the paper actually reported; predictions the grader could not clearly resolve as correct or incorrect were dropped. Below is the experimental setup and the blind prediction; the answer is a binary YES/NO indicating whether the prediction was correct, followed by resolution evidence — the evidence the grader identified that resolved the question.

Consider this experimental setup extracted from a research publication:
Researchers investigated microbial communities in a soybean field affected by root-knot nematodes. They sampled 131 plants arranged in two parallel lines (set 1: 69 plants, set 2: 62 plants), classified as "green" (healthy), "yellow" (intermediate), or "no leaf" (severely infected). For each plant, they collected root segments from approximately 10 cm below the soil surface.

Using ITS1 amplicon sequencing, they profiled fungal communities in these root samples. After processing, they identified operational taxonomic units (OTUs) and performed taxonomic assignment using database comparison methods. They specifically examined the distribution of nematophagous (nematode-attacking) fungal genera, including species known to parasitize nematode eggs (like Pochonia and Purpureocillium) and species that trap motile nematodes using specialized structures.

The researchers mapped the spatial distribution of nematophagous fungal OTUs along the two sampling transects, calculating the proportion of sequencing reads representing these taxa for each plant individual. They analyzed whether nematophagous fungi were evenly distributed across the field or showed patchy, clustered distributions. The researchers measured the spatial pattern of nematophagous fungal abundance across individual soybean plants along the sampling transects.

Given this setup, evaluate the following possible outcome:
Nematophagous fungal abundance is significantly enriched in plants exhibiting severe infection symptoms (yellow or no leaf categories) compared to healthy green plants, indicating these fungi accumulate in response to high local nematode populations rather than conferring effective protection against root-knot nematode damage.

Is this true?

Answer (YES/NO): YES